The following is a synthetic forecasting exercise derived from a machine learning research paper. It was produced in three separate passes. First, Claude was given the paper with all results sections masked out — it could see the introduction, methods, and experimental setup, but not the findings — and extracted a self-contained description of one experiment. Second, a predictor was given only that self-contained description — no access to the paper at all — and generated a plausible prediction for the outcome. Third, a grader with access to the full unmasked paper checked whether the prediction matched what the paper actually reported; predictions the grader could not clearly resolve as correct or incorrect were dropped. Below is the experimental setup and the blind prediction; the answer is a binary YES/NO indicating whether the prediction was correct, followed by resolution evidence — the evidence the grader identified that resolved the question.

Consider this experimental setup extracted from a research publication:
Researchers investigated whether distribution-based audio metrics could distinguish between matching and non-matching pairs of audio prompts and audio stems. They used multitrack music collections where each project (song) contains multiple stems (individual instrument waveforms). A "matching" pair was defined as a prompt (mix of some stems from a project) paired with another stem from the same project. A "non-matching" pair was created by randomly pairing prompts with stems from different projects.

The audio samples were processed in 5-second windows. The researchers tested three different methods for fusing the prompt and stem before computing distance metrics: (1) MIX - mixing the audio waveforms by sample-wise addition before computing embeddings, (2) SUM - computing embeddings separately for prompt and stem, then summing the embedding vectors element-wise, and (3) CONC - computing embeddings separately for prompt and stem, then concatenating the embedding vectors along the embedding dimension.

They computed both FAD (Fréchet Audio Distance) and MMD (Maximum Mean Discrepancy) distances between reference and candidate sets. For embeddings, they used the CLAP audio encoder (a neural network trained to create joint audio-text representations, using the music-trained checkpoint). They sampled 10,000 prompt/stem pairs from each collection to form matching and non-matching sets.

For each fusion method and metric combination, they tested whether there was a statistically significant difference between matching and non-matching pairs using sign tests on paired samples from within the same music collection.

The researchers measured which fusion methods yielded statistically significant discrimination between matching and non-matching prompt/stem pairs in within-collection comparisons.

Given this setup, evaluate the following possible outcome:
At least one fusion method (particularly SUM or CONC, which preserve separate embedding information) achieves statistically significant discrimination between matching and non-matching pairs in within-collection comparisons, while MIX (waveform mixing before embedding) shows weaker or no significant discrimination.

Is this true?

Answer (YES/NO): NO